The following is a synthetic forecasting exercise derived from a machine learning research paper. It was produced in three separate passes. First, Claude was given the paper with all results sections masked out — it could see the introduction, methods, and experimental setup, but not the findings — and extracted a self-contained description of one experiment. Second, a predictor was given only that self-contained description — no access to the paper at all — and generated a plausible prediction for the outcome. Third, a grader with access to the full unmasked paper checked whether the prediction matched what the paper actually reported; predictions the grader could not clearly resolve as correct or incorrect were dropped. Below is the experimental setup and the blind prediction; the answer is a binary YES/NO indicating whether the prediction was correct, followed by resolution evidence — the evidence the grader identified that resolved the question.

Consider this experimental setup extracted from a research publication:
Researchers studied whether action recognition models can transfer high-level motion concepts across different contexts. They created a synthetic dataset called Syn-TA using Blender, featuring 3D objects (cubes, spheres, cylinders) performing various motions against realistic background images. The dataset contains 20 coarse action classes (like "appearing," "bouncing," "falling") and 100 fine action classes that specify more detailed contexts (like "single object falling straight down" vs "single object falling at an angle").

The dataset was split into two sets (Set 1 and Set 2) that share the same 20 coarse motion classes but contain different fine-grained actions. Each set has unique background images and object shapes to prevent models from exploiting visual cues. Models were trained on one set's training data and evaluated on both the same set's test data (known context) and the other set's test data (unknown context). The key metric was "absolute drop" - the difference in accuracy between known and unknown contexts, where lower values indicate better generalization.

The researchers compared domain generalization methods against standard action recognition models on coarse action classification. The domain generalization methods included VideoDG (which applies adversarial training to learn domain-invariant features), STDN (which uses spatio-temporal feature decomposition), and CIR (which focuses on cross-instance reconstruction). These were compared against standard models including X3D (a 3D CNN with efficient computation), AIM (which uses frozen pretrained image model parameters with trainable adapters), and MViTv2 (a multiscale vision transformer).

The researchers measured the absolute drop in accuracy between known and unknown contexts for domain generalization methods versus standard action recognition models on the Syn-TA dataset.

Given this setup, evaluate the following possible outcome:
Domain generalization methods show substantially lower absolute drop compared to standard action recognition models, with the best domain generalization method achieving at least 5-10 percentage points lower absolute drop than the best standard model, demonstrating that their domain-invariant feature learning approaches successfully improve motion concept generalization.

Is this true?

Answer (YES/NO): NO